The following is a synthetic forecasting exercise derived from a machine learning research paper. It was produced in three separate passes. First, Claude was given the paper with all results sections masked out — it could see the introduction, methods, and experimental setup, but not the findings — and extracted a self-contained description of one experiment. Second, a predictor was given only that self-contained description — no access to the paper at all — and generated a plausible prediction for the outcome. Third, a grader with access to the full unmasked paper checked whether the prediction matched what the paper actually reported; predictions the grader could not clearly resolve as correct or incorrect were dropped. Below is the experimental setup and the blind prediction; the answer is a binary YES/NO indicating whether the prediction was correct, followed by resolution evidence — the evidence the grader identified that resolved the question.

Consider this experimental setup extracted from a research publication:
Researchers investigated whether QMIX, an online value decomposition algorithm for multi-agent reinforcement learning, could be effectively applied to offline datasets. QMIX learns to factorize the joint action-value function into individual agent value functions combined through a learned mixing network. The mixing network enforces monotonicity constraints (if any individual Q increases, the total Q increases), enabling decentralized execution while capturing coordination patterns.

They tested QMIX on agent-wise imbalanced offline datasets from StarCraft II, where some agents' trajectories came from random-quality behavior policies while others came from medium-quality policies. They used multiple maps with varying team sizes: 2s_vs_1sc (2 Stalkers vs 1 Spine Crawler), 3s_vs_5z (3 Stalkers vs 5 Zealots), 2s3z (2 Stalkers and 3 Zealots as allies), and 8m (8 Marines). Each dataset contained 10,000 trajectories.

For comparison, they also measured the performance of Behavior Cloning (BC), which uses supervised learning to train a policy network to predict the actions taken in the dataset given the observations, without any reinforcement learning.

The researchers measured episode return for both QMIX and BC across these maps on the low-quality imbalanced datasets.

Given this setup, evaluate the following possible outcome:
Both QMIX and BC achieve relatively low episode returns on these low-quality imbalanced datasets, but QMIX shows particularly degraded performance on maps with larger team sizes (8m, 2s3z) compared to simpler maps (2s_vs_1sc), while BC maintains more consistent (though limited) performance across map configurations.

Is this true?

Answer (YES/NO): NO